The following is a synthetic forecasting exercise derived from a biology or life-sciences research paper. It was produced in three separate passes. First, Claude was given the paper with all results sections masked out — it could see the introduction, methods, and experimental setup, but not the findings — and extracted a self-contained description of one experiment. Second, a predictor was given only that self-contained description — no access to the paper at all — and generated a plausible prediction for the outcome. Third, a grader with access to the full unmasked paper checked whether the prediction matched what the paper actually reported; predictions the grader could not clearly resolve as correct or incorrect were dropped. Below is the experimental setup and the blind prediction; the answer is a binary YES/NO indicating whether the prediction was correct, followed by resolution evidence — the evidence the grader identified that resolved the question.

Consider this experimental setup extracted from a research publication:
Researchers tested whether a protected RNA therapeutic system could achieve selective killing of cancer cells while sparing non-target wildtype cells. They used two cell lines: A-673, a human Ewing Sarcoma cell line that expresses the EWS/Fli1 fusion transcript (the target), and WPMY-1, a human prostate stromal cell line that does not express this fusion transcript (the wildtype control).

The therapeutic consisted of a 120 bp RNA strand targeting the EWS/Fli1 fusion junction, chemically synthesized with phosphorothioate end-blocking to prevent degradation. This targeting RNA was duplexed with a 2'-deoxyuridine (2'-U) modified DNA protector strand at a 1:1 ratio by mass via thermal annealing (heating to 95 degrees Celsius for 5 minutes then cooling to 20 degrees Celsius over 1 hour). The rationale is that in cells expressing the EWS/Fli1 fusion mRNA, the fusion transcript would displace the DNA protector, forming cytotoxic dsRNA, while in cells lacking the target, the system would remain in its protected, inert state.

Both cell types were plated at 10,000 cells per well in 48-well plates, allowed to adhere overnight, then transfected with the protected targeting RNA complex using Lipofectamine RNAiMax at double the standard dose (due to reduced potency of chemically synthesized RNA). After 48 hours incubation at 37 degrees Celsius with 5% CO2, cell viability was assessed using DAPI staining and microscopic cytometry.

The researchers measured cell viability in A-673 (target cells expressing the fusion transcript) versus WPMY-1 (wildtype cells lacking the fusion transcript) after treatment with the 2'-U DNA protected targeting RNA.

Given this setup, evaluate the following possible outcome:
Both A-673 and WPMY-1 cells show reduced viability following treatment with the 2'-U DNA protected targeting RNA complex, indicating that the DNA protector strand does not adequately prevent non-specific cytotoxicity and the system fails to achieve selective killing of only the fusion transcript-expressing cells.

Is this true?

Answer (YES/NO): NO